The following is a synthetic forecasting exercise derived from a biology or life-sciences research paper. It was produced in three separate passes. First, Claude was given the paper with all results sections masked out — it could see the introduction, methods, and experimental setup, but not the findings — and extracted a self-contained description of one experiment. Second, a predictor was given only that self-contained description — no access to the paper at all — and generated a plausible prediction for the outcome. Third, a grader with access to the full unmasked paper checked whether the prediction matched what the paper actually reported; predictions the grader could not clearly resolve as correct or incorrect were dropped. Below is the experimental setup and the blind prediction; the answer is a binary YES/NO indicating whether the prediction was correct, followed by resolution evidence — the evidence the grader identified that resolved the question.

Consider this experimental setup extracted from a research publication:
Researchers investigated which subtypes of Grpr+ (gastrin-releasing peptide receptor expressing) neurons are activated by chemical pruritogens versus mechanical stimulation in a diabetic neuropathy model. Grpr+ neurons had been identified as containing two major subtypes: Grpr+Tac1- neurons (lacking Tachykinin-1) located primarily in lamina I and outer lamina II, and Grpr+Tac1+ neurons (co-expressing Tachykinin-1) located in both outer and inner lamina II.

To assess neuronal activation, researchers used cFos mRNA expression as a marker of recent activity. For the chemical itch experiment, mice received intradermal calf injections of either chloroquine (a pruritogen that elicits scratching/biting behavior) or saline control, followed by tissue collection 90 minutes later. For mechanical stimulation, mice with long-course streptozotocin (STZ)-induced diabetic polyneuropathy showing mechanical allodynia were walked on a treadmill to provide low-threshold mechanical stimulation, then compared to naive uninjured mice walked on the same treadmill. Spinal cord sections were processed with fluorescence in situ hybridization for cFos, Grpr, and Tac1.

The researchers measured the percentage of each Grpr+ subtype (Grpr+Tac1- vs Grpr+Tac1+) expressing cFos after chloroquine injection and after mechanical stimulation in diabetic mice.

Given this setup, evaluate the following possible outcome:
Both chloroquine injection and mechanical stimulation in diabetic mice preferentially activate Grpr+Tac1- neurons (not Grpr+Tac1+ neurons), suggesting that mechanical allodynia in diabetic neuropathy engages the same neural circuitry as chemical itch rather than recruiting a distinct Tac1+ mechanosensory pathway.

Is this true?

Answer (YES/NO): NO